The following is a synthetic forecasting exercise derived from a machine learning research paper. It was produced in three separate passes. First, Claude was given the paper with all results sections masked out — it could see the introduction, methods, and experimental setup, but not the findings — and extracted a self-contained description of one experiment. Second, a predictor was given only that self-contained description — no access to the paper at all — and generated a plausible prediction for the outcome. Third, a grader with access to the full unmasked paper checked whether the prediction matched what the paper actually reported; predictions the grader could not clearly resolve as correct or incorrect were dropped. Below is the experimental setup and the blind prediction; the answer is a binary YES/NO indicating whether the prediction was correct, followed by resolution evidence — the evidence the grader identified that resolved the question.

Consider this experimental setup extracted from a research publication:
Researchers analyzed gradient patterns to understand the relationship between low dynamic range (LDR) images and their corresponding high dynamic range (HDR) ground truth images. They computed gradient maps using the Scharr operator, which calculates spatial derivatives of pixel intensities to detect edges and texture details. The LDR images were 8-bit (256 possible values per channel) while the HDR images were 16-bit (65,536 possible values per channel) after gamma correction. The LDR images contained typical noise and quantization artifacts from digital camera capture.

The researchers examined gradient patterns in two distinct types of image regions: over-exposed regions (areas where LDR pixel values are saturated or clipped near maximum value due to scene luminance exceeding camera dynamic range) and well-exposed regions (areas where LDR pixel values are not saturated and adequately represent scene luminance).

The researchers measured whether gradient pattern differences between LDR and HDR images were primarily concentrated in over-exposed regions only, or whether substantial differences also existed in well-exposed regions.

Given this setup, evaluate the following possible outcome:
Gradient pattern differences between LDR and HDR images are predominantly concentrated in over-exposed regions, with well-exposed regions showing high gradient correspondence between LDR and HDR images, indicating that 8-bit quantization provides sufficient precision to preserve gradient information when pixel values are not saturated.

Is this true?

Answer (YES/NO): NO